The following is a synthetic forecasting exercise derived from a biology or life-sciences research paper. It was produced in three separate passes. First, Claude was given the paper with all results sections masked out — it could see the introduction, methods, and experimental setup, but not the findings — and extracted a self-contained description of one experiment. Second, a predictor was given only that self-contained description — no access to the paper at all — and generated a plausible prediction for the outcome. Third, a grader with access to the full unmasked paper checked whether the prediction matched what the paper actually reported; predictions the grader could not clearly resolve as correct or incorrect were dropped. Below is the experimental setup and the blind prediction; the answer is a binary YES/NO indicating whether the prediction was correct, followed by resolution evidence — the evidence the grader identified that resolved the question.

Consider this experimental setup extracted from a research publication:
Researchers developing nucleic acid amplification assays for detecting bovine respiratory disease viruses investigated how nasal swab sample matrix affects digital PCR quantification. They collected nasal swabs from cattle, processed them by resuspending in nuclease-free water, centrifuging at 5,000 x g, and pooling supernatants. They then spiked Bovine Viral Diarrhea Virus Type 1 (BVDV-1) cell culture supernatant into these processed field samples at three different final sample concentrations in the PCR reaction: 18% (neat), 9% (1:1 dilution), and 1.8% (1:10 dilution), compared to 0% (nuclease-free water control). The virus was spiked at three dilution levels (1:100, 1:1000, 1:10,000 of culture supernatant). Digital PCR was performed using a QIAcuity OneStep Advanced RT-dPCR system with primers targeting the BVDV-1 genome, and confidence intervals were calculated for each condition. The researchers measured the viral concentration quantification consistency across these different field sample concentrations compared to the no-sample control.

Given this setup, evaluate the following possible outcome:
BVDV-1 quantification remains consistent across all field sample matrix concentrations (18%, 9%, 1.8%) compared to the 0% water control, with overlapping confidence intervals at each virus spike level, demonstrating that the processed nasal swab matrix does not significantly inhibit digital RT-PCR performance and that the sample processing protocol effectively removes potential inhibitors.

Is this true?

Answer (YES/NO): NO